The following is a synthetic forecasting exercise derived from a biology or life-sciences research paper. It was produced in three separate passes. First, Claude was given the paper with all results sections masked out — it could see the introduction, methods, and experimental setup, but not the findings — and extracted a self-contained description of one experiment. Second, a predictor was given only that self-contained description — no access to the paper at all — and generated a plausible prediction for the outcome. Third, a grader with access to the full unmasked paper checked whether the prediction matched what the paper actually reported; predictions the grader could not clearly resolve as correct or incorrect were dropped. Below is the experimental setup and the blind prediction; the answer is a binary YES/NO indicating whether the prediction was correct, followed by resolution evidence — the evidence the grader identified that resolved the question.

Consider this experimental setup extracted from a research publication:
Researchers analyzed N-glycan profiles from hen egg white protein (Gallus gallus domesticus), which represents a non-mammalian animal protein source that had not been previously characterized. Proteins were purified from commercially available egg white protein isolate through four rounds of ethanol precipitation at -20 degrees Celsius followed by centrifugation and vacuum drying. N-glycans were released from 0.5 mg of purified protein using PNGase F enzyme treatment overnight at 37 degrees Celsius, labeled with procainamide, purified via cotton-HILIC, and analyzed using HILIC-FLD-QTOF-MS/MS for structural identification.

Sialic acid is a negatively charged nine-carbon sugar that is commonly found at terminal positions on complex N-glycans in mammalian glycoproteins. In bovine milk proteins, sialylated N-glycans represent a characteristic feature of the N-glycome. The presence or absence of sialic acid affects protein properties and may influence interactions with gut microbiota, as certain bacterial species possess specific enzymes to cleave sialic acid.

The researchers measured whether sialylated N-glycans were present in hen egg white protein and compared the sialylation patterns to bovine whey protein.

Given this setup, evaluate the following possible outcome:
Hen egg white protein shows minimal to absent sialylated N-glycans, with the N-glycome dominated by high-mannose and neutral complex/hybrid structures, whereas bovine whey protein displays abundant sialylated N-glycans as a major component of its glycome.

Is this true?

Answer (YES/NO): NO